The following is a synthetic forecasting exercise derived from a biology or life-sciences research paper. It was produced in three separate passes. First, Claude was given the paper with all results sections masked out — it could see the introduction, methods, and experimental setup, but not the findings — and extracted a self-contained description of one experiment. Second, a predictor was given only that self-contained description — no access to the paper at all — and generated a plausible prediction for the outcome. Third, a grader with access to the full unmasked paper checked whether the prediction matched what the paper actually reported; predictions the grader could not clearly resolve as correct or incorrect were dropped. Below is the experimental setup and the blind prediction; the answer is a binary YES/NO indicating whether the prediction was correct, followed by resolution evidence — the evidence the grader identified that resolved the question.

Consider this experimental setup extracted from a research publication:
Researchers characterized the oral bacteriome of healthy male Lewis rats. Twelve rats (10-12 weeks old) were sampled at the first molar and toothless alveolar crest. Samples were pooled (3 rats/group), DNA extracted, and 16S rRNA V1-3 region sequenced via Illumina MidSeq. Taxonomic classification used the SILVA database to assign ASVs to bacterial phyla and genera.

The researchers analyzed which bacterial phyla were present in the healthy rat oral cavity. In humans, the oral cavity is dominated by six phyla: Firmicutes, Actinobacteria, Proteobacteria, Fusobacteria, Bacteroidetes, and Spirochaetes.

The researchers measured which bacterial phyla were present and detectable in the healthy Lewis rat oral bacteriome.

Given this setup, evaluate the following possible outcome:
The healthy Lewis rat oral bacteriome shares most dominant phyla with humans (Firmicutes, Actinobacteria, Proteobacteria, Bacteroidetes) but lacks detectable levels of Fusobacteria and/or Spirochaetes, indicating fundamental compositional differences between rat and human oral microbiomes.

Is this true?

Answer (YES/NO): YES